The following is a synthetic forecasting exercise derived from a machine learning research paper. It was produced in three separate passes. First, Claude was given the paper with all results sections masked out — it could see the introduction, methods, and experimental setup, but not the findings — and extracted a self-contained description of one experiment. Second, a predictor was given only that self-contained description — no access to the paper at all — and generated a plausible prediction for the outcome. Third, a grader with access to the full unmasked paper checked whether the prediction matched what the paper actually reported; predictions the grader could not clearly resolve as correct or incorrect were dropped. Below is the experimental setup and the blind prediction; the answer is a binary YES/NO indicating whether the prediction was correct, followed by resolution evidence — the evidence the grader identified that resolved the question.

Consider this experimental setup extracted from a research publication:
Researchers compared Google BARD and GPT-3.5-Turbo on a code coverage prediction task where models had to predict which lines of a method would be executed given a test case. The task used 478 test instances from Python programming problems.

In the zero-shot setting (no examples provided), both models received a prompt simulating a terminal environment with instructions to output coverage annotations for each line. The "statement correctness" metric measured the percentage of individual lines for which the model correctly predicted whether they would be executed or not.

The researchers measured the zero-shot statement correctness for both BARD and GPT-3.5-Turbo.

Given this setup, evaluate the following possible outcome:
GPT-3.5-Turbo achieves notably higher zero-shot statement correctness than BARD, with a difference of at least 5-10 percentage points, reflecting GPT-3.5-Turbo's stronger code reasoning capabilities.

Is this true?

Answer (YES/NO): NO